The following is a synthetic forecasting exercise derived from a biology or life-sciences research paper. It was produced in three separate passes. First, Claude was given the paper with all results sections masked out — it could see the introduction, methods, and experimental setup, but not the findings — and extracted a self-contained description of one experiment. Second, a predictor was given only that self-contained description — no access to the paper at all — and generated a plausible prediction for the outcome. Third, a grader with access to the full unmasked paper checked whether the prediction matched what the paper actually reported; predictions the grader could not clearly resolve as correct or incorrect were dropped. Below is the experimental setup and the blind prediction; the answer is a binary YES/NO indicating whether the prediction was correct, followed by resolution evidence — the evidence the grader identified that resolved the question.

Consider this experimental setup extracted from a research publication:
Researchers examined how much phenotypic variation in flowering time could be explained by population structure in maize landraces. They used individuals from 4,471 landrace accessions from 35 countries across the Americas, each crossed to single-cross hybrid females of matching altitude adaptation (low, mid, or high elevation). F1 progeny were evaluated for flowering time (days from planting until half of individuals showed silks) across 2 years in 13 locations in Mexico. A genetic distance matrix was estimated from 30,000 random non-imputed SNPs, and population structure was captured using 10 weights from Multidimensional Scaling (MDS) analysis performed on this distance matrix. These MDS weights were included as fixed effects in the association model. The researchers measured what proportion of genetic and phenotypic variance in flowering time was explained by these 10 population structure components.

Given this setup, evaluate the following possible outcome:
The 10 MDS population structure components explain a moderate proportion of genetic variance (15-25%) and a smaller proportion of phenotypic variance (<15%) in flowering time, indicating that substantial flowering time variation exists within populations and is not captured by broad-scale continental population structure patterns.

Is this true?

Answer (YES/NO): NO